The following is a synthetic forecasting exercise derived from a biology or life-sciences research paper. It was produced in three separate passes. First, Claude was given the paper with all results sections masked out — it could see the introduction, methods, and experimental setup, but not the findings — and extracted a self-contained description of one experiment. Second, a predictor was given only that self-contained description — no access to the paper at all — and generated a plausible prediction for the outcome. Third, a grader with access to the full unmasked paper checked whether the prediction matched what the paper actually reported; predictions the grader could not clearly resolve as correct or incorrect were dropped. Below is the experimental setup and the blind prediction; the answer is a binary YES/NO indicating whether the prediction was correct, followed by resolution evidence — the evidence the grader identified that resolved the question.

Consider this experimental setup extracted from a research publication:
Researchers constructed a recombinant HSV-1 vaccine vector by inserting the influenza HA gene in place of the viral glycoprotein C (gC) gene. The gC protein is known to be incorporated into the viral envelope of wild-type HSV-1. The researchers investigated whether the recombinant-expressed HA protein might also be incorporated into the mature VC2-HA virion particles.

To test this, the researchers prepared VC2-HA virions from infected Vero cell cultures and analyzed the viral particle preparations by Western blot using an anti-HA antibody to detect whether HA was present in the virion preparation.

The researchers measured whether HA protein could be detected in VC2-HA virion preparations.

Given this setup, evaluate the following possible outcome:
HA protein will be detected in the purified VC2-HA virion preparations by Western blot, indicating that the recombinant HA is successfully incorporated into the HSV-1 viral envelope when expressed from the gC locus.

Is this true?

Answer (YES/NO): NO